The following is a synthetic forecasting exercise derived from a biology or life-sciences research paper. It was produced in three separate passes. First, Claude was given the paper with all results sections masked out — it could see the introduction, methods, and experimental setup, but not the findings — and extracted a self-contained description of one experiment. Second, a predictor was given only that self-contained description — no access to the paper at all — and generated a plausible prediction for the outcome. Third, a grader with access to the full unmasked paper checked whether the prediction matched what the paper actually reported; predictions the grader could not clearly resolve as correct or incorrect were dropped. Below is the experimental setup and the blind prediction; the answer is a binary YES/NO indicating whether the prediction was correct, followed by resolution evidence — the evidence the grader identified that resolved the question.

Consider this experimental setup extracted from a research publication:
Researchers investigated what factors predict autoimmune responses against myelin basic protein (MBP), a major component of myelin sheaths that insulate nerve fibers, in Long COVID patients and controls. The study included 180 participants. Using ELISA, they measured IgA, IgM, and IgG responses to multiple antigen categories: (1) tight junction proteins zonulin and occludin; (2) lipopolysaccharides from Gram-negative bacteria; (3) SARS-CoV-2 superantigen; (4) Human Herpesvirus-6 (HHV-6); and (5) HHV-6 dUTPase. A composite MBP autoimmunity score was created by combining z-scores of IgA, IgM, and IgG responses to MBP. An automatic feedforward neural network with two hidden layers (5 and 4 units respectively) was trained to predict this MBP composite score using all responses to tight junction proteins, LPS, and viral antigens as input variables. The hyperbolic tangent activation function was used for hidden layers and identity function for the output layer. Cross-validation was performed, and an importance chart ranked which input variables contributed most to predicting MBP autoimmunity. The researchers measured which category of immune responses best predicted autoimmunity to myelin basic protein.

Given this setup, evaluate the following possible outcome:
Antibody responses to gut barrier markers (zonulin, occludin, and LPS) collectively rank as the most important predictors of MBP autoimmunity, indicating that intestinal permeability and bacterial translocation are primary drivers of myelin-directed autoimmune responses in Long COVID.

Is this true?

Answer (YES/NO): YES